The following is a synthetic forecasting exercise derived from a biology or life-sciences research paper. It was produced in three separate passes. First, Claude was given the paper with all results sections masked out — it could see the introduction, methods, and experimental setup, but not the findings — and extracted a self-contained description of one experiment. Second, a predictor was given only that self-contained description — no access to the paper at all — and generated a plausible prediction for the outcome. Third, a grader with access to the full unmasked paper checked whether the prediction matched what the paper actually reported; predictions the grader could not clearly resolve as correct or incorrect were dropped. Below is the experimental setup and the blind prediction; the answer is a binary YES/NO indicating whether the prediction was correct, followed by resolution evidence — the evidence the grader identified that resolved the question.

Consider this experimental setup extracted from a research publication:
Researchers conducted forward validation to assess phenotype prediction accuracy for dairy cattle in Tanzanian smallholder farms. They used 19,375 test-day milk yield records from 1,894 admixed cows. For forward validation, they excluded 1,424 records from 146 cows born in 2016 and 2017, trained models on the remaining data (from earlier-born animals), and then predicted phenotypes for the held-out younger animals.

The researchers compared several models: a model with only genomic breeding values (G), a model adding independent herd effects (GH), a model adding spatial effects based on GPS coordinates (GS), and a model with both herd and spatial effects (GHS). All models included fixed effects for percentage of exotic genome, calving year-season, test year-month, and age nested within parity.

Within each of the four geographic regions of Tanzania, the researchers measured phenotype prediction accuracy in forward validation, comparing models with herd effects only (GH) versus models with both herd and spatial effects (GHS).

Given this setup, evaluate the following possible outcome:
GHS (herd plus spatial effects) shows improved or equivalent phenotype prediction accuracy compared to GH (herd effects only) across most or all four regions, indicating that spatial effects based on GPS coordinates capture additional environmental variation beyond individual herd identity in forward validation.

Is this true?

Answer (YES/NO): YES